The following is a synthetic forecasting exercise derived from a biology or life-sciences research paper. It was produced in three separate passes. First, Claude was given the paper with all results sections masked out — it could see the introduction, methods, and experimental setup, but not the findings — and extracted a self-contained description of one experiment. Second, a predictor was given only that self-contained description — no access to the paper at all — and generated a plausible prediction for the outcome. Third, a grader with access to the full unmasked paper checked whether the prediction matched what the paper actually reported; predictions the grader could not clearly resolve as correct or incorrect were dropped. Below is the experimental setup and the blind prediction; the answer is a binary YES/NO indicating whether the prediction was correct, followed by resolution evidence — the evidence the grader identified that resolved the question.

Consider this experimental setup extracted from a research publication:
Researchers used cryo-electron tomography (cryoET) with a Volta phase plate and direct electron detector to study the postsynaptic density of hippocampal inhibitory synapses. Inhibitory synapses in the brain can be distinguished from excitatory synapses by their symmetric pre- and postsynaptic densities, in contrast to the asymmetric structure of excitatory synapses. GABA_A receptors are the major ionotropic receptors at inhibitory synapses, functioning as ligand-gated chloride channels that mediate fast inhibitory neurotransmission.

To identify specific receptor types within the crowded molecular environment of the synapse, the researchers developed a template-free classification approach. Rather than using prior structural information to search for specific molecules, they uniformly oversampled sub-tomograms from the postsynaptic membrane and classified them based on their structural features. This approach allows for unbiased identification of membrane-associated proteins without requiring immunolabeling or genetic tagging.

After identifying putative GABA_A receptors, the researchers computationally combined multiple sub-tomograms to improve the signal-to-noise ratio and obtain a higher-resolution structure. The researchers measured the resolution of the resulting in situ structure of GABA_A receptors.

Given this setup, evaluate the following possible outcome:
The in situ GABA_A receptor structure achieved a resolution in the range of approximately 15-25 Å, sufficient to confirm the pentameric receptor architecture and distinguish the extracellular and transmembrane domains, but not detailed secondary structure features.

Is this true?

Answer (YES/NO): YES